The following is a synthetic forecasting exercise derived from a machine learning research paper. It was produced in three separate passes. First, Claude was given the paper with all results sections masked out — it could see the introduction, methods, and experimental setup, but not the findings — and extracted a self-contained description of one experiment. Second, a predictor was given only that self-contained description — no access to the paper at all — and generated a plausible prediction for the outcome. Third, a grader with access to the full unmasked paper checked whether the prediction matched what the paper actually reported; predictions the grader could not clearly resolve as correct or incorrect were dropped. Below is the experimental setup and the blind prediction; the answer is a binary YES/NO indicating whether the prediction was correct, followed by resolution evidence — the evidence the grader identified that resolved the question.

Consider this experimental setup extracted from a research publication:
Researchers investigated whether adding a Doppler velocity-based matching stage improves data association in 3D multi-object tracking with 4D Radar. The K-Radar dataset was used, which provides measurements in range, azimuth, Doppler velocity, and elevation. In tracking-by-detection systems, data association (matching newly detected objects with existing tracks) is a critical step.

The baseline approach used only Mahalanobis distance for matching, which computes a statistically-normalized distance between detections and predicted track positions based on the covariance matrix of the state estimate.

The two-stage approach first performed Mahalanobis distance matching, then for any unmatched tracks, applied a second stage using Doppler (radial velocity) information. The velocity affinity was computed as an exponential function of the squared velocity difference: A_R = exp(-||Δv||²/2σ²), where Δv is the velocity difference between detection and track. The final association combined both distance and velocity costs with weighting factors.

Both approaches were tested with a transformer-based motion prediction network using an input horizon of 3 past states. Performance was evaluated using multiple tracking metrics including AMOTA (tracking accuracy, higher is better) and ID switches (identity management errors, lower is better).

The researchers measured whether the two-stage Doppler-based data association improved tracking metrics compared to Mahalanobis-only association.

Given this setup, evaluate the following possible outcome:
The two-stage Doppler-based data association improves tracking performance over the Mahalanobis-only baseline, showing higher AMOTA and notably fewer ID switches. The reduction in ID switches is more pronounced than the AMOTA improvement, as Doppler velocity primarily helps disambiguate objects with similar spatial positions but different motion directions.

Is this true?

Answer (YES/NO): NO